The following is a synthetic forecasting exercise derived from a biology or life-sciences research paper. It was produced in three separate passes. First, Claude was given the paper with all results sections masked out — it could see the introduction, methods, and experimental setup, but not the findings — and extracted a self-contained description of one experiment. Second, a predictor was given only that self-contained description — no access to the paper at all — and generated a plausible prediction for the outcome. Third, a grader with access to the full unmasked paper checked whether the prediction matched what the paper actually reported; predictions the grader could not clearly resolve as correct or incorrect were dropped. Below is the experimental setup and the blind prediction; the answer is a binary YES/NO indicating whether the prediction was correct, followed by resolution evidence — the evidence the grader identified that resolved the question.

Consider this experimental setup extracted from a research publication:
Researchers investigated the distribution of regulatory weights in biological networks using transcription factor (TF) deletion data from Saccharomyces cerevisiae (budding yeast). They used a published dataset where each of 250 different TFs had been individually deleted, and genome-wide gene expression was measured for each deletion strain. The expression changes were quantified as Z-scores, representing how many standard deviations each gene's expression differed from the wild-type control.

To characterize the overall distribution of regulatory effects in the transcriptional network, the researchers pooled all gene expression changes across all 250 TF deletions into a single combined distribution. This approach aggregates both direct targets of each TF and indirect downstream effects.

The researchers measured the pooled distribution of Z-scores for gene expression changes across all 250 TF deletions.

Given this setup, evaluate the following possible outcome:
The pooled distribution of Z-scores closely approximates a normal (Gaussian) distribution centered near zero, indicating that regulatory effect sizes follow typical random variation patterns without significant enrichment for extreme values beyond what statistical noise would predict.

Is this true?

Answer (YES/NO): NO